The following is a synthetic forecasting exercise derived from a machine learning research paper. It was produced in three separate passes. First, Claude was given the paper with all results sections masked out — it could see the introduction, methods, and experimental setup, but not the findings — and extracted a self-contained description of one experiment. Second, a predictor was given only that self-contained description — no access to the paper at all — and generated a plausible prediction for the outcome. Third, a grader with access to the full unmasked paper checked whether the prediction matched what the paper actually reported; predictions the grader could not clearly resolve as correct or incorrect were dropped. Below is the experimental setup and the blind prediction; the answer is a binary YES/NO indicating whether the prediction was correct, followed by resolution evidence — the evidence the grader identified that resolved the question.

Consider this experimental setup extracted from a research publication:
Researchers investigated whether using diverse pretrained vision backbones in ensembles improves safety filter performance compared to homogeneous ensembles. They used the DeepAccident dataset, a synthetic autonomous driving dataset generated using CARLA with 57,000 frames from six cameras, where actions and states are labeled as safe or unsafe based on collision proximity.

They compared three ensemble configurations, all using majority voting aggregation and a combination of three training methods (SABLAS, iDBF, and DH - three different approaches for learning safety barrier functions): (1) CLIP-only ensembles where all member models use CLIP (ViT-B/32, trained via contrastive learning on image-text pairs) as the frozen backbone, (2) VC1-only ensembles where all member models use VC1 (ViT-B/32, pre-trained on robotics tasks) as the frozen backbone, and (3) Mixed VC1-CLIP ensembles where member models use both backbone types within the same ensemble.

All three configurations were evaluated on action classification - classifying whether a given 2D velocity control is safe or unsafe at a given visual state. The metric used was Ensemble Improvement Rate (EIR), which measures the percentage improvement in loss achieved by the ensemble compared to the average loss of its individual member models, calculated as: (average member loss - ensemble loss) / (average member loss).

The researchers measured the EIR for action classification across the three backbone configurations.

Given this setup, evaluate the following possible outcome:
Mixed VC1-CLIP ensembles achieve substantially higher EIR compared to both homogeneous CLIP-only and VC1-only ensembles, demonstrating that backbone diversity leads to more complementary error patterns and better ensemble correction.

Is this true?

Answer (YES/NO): YES